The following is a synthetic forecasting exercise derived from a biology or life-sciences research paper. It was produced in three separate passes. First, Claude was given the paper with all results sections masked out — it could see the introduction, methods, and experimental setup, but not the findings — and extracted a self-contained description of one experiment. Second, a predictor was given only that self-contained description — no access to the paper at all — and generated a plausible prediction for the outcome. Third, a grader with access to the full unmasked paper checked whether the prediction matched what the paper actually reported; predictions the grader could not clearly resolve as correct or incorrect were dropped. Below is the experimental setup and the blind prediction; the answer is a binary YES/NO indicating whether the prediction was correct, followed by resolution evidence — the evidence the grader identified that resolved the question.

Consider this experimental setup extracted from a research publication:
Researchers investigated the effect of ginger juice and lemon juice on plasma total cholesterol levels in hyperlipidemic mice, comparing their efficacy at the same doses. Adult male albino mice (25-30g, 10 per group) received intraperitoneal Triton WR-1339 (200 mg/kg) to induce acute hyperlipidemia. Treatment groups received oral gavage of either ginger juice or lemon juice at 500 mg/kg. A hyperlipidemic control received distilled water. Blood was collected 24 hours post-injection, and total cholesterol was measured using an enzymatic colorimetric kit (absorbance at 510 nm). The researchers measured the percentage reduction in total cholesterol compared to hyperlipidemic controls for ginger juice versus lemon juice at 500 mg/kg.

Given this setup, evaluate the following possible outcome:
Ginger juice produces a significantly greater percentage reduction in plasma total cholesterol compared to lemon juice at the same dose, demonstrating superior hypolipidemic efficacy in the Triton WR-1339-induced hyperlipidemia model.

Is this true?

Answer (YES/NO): NO